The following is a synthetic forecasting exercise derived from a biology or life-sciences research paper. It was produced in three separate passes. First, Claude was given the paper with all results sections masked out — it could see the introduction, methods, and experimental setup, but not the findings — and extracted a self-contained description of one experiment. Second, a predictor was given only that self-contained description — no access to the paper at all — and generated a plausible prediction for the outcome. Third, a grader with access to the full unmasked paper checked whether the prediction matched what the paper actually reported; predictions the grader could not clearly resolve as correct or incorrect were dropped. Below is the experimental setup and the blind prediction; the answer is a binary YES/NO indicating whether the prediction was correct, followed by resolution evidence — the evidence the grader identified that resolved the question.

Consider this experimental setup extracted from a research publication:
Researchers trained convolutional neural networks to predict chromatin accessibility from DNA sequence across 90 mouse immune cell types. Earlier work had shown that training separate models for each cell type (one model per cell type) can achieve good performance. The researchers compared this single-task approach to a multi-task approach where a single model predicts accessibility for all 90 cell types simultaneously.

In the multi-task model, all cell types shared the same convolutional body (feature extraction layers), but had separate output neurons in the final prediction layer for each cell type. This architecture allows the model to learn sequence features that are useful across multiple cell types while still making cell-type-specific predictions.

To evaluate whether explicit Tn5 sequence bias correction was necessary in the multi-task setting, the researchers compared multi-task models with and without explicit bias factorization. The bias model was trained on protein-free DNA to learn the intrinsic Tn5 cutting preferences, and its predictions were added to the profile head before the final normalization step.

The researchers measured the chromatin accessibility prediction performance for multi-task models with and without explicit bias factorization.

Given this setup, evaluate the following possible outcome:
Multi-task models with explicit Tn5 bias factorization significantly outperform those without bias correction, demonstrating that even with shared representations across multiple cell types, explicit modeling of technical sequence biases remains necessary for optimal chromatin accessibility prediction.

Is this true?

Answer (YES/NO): NO